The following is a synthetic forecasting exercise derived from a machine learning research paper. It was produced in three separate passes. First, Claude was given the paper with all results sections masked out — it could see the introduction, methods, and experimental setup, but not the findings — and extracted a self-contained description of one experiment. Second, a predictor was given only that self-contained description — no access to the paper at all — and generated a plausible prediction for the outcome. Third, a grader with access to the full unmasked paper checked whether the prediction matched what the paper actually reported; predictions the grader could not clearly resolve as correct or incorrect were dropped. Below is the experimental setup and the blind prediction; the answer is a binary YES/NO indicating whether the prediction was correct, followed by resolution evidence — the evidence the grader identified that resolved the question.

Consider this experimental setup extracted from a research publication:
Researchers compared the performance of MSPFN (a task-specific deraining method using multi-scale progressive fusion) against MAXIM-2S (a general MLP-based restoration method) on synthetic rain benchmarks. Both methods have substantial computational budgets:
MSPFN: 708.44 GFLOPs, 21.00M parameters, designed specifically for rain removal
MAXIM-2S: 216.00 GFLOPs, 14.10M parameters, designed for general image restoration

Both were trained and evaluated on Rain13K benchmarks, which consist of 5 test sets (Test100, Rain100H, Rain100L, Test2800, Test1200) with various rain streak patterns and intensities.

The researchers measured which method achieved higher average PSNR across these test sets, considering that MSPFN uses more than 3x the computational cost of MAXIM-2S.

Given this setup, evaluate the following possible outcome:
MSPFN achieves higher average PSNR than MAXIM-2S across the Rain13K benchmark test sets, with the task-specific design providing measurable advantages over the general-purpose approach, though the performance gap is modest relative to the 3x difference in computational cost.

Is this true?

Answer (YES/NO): NO